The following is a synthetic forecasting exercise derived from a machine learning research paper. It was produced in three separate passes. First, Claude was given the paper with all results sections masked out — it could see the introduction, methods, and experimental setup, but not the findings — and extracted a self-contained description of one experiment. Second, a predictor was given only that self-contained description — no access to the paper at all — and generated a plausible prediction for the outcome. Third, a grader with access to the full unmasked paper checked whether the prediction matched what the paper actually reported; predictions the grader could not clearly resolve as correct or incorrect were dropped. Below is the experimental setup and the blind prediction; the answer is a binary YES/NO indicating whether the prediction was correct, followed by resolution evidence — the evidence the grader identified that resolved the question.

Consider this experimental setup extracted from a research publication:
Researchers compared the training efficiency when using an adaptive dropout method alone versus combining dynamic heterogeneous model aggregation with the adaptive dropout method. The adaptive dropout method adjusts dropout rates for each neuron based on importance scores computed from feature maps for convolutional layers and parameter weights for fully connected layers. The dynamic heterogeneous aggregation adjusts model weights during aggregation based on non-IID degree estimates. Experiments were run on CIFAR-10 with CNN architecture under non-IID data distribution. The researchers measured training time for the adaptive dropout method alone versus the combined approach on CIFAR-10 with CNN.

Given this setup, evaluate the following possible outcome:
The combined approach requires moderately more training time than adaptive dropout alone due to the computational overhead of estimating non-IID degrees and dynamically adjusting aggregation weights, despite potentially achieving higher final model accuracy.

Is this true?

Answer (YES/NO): NO